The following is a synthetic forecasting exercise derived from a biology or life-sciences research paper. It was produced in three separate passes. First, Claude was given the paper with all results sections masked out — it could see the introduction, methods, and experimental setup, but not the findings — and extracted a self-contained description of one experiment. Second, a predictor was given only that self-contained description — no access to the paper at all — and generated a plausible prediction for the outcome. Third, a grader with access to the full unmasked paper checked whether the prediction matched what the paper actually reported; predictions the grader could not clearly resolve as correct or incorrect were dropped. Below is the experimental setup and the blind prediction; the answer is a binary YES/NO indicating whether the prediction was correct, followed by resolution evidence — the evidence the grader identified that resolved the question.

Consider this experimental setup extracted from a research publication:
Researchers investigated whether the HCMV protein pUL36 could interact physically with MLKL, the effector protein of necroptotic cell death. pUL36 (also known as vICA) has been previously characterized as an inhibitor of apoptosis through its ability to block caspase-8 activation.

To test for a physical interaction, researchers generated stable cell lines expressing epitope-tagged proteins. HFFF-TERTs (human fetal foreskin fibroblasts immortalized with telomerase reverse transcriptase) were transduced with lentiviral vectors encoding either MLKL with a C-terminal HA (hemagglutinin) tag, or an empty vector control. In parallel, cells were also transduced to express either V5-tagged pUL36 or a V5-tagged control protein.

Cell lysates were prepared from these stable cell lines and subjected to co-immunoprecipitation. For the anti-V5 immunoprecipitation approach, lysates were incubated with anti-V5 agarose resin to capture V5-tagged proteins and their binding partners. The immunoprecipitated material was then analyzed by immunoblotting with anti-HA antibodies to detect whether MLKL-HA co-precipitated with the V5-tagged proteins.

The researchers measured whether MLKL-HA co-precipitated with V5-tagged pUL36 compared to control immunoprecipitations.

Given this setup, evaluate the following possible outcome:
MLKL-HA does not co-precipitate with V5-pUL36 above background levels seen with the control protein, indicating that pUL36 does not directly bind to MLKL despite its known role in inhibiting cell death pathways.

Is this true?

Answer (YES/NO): NO